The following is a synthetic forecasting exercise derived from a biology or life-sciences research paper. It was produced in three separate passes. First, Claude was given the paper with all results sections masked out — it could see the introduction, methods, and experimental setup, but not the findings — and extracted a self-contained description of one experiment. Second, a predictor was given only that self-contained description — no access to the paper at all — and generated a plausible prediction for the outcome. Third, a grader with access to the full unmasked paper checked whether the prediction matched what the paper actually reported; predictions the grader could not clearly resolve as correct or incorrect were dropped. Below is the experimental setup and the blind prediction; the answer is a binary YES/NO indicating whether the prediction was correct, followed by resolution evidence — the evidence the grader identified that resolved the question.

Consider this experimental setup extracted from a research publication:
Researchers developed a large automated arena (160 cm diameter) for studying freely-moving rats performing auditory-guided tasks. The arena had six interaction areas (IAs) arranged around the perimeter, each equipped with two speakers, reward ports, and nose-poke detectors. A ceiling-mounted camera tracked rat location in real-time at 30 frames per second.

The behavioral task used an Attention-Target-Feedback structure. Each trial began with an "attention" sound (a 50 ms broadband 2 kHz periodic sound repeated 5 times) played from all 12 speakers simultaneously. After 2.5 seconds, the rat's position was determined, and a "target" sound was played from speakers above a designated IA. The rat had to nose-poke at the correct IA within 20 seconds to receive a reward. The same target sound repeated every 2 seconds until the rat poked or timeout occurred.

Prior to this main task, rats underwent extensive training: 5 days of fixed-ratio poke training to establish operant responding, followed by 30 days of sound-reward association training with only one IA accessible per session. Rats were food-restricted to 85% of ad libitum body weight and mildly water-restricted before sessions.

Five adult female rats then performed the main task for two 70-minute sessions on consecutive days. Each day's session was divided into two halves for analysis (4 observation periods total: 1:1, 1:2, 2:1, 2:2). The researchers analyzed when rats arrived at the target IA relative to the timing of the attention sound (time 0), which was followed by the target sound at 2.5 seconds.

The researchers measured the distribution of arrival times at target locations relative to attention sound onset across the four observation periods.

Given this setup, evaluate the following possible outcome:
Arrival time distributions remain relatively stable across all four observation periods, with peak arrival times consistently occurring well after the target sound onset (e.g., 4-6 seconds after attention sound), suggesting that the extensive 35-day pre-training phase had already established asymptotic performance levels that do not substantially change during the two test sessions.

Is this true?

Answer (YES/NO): NO